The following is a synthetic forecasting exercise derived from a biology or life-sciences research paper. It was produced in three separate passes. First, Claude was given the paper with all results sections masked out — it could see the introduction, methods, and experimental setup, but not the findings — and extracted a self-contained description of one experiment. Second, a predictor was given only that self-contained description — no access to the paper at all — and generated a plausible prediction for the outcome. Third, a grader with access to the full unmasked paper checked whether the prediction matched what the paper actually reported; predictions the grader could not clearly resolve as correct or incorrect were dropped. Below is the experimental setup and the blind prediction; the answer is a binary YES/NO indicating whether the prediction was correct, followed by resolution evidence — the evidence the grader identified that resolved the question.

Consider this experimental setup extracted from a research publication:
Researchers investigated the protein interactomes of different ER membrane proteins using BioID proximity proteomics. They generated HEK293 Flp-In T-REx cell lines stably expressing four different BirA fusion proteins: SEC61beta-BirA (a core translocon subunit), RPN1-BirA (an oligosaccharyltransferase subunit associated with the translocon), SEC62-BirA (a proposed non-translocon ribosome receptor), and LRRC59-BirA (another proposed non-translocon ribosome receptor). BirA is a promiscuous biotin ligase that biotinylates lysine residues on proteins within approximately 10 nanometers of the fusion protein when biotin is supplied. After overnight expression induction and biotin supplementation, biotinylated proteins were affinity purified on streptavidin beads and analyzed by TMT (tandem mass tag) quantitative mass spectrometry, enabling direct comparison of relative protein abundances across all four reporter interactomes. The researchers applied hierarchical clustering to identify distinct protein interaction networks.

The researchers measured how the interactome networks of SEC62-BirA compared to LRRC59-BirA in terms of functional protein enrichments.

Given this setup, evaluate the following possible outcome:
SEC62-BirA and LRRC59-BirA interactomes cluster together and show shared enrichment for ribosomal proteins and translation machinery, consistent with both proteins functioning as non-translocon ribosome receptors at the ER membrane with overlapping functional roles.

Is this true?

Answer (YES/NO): NO